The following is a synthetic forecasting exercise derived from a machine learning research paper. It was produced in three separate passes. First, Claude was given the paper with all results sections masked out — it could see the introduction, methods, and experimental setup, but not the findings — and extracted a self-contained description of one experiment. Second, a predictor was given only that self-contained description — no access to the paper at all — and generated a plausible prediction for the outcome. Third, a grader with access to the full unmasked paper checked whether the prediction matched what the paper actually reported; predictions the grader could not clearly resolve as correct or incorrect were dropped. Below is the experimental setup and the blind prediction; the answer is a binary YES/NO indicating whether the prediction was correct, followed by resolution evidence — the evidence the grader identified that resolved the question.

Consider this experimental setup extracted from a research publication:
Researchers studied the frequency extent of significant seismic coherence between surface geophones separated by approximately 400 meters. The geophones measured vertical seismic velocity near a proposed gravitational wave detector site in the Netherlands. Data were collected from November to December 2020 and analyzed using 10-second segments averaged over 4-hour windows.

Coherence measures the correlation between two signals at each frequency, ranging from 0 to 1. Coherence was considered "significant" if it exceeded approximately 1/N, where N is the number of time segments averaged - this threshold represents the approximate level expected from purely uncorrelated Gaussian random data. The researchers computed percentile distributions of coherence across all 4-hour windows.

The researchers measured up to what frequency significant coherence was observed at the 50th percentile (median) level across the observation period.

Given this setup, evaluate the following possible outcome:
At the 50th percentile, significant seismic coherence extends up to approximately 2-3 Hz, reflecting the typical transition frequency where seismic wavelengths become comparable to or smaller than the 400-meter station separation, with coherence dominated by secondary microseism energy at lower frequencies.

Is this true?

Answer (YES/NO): NO